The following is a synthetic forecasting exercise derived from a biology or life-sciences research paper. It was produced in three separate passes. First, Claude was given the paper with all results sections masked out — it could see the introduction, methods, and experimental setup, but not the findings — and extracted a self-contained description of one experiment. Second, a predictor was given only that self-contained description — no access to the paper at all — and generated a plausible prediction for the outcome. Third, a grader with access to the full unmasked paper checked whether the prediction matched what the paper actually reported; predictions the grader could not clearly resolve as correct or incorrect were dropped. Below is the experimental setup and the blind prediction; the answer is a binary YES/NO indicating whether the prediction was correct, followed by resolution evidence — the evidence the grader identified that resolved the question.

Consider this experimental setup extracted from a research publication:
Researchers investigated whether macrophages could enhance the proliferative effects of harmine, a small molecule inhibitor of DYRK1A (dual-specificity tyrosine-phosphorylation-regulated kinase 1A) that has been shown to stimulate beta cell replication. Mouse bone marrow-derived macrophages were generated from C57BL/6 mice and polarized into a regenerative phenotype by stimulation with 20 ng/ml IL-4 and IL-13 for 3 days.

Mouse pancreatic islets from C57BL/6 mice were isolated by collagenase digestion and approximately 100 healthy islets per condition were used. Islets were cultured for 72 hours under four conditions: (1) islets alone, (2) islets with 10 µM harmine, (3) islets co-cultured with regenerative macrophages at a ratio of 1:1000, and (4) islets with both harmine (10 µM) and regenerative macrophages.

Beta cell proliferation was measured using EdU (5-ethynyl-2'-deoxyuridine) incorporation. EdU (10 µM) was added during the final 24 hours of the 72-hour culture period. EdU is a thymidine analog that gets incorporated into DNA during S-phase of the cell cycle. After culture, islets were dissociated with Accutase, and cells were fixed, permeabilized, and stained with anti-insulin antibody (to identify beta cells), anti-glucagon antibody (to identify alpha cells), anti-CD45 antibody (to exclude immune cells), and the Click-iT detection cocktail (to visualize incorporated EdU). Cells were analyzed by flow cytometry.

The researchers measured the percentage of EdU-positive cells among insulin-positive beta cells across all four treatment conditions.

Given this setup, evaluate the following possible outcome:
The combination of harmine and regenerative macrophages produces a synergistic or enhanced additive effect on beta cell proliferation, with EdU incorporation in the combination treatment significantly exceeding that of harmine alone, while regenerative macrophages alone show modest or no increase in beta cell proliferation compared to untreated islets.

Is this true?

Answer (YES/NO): YES